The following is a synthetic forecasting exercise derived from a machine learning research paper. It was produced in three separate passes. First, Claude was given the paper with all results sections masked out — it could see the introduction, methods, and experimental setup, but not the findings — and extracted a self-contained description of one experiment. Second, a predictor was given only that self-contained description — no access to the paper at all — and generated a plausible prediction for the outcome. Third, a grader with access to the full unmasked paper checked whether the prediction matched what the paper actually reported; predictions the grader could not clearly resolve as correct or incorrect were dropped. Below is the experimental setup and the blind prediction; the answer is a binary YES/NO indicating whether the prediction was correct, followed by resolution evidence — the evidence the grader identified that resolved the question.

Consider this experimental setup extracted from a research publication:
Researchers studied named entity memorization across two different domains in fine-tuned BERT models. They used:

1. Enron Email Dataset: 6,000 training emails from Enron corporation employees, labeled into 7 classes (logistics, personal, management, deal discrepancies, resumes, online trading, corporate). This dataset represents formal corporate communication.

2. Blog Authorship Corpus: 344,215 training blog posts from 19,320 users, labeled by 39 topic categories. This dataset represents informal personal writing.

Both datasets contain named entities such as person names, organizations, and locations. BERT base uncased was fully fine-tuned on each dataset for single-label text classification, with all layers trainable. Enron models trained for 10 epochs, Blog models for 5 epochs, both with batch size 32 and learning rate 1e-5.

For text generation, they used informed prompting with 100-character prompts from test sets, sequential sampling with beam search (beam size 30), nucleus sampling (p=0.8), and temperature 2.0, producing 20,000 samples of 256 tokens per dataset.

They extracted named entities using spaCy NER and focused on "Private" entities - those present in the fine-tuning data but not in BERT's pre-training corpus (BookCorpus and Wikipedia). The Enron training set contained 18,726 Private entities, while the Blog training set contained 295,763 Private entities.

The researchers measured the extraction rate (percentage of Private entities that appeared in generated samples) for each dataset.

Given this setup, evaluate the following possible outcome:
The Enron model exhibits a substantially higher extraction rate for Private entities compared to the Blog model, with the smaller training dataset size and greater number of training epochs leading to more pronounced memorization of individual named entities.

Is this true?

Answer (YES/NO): NO